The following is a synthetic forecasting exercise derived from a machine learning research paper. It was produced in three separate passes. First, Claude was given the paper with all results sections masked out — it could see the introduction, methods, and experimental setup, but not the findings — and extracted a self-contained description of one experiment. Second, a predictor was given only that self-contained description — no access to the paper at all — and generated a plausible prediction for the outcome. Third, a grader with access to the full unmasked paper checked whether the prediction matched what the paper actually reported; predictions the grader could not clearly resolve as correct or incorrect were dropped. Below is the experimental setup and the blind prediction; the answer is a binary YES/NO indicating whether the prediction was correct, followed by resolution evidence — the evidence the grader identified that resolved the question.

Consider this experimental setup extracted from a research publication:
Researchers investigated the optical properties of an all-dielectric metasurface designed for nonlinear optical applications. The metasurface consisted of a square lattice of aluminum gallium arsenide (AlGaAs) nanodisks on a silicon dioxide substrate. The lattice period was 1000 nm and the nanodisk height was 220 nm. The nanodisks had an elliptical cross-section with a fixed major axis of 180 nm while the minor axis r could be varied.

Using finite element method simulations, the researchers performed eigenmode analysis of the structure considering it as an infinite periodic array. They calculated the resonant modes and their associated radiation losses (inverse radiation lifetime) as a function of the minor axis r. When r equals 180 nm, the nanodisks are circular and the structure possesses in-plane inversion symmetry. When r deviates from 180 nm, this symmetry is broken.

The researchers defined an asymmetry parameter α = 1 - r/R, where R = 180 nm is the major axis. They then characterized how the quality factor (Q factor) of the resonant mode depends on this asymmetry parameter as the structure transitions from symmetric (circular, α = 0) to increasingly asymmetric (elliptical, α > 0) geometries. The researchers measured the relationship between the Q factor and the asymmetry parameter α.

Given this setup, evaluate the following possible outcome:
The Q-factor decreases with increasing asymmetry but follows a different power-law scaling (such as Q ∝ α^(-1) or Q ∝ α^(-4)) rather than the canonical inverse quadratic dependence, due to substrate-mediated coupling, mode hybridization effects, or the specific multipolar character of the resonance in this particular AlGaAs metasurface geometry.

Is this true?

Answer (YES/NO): NO